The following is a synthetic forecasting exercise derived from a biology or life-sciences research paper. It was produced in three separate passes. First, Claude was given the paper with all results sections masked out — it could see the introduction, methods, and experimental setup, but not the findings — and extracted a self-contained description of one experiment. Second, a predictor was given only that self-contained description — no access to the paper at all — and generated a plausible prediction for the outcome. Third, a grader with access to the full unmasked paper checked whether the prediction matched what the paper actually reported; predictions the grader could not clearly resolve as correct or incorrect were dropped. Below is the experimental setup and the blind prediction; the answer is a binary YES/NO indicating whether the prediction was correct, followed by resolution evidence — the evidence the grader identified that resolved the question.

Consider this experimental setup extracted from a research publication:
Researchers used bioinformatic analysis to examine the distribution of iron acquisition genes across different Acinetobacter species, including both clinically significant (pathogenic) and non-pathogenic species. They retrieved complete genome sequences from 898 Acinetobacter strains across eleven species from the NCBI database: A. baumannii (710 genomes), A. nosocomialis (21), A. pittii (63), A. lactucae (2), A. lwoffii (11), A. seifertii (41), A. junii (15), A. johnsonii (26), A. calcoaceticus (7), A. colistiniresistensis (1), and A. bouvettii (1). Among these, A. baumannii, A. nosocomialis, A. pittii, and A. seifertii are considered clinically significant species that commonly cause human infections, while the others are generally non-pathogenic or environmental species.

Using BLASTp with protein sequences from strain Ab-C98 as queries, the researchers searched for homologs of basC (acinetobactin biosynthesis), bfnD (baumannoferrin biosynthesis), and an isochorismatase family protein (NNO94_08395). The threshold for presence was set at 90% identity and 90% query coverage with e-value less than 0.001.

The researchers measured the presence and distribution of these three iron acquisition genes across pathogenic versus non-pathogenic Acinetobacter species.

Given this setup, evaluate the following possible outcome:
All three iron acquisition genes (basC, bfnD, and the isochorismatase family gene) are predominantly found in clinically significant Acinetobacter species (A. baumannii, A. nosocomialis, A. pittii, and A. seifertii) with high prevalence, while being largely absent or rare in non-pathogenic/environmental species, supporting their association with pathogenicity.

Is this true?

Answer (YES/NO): NO